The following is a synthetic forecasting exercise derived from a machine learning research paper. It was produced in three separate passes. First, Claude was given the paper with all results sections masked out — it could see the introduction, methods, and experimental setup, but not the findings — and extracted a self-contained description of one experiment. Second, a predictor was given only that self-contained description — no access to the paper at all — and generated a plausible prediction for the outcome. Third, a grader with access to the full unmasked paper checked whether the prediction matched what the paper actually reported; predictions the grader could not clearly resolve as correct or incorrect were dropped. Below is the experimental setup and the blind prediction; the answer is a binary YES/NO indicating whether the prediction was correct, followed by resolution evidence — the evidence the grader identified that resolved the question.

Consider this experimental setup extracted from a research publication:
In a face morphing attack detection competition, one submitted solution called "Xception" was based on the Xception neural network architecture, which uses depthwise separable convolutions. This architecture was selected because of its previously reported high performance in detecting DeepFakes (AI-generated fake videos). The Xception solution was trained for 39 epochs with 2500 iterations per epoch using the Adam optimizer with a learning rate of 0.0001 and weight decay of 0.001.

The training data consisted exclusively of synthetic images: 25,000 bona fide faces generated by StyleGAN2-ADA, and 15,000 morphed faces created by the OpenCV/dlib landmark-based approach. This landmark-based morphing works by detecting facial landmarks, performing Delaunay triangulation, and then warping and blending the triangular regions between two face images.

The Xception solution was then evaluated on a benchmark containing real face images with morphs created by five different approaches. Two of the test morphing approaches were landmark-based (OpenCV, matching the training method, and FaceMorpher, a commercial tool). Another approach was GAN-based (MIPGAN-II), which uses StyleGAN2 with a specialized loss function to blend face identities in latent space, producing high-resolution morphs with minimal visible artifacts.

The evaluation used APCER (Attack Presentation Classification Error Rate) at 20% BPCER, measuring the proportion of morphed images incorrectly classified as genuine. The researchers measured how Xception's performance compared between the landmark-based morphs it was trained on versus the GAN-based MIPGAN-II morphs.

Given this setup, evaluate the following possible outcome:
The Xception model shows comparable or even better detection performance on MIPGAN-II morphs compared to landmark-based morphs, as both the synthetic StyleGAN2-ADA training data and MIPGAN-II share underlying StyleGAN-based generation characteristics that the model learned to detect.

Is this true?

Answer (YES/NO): NO